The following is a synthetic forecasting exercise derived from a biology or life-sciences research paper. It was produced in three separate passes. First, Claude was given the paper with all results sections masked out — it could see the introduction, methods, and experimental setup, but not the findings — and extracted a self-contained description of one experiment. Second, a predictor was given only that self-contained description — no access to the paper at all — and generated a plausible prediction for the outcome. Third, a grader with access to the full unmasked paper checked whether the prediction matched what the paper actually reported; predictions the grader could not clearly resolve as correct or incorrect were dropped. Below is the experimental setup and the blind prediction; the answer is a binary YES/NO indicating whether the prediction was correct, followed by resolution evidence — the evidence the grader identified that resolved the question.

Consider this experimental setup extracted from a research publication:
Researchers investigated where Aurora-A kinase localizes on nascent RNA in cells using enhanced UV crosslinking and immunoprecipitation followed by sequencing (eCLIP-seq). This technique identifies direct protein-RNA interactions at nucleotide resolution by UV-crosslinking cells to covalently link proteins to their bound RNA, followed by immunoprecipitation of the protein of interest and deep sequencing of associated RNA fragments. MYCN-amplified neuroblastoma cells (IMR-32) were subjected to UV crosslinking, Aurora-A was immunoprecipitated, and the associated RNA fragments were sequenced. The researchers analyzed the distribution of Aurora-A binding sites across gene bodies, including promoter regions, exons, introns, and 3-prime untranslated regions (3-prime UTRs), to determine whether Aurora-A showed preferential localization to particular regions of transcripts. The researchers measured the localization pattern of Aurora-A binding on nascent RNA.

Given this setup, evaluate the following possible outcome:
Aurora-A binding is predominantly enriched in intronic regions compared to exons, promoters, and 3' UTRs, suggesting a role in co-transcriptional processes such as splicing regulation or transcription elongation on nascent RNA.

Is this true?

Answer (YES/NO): NO